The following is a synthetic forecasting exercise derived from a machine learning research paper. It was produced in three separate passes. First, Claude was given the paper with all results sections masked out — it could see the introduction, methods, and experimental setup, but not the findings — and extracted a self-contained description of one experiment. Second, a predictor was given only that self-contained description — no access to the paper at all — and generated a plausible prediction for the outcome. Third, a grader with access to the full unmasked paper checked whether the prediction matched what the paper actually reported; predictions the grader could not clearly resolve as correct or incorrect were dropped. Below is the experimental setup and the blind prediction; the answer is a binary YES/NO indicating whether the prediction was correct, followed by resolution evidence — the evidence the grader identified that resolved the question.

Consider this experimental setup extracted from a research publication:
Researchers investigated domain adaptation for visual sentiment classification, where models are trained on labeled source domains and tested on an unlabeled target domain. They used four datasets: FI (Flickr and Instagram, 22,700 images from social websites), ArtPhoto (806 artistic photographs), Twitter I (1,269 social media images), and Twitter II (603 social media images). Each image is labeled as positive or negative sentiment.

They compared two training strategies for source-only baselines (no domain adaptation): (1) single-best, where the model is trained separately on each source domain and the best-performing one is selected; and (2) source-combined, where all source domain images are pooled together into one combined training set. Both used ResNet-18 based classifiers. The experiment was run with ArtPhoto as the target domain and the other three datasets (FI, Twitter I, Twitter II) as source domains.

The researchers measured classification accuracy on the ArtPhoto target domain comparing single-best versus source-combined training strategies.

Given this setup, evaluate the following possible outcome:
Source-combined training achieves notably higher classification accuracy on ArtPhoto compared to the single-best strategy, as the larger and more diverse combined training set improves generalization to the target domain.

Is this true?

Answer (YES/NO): NO